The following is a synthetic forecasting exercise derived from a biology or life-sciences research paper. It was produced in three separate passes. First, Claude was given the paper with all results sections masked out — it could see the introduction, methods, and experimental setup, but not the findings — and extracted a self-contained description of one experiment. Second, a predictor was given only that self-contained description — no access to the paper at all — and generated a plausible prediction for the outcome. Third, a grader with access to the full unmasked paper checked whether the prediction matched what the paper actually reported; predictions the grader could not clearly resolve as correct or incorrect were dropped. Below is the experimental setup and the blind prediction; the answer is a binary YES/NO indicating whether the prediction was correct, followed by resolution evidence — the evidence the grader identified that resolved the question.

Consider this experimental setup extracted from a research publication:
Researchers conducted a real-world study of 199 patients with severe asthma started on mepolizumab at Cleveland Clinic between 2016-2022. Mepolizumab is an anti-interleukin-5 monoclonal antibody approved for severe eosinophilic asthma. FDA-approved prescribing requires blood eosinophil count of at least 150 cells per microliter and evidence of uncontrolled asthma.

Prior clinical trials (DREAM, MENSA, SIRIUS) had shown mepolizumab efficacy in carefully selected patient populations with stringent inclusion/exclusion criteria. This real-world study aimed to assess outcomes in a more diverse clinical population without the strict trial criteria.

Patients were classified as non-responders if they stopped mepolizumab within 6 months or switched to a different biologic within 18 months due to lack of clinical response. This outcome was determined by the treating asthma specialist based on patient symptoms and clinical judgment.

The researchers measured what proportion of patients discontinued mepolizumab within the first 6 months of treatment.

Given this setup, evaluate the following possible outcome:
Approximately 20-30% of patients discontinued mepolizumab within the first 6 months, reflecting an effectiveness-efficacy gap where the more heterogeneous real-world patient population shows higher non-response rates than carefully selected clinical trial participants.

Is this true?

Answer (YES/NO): NO